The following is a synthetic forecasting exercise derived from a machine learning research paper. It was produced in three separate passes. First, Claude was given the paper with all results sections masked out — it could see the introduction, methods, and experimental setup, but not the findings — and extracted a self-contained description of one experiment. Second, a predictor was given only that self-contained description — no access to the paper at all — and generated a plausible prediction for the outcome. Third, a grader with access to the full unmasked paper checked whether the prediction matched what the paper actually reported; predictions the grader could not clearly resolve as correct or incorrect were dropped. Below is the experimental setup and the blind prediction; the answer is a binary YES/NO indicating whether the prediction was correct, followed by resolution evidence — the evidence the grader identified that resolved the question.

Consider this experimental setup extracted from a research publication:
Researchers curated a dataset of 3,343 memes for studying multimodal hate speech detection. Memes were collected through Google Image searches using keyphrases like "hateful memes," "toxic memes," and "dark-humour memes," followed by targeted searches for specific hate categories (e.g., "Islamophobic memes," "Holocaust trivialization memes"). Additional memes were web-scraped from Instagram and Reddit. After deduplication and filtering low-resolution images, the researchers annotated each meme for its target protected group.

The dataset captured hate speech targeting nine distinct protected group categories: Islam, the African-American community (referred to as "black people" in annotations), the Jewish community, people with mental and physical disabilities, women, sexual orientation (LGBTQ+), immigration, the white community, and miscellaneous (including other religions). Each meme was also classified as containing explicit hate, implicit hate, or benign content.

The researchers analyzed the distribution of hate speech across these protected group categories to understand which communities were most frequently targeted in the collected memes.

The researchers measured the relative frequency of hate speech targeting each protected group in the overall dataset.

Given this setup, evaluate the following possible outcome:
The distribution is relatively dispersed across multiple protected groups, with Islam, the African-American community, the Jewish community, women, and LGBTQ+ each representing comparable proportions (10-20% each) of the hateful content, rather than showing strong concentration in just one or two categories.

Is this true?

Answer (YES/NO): NO